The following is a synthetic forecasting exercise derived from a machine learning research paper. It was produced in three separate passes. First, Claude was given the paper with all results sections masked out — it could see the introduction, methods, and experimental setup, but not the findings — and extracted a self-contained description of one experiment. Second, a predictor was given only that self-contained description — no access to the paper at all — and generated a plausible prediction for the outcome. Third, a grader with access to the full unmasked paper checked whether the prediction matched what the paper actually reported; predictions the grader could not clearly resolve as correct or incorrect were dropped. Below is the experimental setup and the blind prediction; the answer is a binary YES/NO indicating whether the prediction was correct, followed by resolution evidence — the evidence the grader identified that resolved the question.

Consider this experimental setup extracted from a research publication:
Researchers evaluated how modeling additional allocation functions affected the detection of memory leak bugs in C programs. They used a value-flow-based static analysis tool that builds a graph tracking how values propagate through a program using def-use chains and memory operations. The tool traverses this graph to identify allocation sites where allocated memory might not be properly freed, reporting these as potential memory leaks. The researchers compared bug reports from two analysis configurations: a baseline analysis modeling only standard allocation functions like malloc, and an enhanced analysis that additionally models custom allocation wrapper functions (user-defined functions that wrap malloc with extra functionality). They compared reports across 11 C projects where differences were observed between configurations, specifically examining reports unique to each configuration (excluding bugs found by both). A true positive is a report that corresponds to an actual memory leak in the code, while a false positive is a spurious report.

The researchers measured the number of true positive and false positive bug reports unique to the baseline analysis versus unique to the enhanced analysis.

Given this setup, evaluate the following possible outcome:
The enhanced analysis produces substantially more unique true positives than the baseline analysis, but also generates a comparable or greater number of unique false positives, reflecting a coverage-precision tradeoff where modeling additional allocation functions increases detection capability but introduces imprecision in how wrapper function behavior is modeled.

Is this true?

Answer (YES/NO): YES